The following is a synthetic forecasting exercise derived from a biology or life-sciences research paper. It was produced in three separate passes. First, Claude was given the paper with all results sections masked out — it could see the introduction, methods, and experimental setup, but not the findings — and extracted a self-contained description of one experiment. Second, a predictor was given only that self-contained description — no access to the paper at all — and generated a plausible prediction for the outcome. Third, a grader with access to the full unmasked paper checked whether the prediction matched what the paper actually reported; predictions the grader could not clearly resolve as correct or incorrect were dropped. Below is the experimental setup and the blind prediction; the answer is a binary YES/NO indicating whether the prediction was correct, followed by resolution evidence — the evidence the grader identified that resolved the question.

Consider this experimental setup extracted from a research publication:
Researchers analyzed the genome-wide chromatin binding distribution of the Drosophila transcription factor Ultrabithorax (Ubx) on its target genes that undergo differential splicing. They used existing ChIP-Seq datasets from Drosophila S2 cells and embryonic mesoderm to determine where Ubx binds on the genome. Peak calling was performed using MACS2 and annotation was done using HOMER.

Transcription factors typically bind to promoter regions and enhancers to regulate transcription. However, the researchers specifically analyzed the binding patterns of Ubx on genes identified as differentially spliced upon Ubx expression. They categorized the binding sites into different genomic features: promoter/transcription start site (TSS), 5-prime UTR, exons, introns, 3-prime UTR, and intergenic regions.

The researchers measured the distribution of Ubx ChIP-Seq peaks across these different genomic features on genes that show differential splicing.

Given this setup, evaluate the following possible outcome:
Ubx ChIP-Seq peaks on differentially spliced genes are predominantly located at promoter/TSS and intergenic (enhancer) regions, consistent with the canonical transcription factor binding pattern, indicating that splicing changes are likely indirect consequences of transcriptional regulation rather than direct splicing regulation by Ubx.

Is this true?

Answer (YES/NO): NO